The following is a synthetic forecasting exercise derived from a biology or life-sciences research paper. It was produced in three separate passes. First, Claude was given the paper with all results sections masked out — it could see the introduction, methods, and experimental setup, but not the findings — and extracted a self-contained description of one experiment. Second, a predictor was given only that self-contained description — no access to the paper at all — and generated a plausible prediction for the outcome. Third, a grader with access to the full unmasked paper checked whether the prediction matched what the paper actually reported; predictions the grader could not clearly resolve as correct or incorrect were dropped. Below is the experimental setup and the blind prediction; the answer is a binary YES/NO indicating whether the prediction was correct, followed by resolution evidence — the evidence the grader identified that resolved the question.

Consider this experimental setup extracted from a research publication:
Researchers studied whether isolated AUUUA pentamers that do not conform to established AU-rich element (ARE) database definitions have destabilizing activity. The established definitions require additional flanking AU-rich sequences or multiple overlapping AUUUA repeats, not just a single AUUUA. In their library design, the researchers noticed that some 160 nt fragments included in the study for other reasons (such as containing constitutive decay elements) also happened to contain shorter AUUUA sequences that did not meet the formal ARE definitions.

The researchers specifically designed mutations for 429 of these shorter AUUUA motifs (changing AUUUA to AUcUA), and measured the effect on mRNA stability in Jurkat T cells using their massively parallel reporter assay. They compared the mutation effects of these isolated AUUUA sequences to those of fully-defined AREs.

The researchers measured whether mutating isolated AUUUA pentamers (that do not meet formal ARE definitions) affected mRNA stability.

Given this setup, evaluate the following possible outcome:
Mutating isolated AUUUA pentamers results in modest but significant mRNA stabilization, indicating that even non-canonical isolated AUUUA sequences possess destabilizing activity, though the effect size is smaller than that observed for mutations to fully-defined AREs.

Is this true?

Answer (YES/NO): YES